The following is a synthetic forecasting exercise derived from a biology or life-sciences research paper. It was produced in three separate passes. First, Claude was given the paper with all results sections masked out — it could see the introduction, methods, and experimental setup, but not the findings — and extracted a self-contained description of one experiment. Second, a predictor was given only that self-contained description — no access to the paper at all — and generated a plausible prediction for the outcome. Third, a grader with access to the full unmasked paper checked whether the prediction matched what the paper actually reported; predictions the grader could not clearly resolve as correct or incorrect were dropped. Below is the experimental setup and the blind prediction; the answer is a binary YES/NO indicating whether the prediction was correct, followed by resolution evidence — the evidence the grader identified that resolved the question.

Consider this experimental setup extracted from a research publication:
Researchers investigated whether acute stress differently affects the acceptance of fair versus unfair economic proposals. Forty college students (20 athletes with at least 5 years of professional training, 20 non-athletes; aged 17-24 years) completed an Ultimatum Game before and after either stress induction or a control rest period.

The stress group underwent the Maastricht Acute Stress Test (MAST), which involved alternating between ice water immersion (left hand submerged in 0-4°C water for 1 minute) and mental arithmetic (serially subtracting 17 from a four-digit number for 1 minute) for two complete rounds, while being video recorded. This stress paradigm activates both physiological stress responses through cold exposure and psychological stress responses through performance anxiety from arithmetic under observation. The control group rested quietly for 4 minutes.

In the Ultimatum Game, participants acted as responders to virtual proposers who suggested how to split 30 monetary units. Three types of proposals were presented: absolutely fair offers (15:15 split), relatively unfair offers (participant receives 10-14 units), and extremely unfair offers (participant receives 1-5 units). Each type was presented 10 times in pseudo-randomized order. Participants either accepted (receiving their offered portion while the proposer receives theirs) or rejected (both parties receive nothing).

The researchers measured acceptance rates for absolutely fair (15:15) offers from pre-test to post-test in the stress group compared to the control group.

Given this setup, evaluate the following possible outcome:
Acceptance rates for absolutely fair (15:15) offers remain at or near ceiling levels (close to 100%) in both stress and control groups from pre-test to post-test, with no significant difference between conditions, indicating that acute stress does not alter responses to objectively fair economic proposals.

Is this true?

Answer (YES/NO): NO